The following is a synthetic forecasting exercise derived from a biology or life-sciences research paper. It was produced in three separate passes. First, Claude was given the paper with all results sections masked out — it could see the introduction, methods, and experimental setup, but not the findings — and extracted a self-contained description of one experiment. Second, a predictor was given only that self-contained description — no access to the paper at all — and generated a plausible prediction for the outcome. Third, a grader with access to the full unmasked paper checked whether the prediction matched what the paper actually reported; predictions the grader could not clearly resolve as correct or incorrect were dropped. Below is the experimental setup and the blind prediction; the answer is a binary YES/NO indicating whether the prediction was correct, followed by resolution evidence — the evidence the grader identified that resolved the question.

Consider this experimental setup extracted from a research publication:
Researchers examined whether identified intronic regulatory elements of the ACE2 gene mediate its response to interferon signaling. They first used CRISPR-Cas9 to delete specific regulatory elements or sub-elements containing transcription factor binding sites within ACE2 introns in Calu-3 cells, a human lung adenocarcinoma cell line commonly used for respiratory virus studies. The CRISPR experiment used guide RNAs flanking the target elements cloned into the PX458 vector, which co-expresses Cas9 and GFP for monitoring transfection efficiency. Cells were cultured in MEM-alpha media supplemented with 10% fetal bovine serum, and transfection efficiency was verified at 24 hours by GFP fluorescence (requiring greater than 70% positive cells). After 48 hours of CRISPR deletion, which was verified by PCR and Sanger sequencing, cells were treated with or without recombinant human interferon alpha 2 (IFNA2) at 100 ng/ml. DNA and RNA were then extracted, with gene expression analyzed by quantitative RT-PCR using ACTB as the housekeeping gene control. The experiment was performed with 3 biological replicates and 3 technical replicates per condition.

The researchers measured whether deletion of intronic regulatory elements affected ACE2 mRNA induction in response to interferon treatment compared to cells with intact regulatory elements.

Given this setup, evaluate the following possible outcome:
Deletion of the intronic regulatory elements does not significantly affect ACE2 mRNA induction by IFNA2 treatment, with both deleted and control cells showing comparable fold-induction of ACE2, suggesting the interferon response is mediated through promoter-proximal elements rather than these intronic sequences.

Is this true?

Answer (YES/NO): NO